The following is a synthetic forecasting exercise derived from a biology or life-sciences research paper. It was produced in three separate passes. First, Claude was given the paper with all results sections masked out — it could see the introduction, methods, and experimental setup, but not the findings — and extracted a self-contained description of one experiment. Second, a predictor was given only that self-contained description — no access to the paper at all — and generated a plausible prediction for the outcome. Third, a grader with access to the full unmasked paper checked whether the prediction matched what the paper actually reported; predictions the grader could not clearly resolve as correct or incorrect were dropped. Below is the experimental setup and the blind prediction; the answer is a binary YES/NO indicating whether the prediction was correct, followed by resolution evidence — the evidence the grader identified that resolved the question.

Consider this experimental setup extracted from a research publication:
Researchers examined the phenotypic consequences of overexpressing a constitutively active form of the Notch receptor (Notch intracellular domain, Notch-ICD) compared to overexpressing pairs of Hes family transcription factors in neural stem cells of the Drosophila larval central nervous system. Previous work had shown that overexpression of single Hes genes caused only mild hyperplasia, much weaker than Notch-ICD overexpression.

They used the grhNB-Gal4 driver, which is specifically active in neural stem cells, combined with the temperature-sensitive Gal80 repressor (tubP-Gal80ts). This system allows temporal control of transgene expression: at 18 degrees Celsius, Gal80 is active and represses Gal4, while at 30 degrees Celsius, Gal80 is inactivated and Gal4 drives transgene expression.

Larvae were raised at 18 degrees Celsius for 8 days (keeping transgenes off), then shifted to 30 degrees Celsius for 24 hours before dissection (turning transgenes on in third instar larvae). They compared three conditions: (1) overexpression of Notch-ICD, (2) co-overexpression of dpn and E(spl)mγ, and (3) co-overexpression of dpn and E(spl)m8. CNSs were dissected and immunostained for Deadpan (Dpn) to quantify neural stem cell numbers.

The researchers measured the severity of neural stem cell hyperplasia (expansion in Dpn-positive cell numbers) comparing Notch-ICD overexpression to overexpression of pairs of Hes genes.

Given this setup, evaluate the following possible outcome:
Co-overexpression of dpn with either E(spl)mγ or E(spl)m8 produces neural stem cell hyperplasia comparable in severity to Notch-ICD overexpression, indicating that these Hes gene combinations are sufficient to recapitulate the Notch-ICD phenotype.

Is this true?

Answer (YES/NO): NO